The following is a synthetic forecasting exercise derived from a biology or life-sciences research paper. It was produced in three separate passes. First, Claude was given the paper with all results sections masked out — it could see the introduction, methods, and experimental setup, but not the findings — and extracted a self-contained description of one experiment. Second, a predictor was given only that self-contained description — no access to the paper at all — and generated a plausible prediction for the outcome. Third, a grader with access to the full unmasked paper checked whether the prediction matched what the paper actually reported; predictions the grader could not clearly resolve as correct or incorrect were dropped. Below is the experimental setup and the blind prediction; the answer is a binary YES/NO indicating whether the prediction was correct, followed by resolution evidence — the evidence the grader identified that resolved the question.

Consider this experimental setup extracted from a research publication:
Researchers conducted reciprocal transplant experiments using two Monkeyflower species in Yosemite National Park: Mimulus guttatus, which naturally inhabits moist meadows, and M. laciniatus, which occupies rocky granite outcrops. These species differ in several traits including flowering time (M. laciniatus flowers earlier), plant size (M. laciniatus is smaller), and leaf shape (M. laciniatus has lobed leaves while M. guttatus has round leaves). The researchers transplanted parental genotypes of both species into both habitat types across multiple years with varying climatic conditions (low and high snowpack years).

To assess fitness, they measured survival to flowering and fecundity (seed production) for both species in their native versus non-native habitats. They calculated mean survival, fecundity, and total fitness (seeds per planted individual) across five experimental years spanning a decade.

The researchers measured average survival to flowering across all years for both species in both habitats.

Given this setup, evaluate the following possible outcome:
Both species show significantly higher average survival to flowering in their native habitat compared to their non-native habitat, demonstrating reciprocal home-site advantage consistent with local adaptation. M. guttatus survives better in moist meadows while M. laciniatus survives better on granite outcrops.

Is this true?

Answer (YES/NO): NO